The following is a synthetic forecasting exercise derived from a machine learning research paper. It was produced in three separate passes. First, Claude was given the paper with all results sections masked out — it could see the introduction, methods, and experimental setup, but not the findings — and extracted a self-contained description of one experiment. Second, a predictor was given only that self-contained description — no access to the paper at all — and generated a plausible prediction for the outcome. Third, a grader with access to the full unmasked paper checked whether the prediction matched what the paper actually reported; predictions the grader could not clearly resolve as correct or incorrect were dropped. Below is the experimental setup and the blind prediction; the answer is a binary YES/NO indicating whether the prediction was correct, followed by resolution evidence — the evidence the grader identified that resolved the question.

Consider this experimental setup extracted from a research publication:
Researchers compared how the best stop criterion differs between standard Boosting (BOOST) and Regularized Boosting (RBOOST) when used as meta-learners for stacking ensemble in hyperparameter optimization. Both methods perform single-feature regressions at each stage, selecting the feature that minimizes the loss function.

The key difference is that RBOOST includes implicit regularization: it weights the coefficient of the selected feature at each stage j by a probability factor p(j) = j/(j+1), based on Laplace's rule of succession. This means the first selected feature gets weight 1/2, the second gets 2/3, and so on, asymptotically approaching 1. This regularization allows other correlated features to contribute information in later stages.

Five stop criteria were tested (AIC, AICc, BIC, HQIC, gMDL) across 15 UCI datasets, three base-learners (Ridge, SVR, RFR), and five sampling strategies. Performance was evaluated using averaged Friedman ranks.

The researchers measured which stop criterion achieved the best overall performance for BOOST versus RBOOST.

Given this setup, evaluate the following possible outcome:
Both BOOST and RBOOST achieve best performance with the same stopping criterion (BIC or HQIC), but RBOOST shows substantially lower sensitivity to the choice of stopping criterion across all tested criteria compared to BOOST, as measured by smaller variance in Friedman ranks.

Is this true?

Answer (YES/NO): NO